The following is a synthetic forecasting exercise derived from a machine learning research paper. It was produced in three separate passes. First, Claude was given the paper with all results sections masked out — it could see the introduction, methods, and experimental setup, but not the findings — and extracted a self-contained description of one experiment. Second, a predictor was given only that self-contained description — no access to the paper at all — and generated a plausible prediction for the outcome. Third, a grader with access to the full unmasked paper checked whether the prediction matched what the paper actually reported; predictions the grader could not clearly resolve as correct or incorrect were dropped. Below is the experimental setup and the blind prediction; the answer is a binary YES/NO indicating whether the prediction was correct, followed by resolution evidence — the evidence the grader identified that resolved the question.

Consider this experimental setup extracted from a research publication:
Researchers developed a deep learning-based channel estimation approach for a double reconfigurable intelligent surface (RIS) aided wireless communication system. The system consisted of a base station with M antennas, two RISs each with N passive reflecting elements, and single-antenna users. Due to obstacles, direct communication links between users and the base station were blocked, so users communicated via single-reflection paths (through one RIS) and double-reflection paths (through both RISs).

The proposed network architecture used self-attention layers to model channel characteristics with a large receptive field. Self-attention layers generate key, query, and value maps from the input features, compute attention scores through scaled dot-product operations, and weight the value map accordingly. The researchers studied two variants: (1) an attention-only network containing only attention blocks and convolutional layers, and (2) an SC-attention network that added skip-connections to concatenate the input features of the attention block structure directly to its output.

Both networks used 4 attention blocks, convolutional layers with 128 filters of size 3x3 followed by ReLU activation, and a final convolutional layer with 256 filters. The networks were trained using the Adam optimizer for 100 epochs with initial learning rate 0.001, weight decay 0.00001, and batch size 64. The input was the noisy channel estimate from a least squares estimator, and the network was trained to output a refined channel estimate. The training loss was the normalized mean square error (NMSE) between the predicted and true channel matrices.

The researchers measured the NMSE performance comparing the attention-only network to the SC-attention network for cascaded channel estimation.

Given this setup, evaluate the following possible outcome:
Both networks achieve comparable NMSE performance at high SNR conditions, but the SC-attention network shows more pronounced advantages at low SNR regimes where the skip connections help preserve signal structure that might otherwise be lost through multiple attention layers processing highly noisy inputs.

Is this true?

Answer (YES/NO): YES